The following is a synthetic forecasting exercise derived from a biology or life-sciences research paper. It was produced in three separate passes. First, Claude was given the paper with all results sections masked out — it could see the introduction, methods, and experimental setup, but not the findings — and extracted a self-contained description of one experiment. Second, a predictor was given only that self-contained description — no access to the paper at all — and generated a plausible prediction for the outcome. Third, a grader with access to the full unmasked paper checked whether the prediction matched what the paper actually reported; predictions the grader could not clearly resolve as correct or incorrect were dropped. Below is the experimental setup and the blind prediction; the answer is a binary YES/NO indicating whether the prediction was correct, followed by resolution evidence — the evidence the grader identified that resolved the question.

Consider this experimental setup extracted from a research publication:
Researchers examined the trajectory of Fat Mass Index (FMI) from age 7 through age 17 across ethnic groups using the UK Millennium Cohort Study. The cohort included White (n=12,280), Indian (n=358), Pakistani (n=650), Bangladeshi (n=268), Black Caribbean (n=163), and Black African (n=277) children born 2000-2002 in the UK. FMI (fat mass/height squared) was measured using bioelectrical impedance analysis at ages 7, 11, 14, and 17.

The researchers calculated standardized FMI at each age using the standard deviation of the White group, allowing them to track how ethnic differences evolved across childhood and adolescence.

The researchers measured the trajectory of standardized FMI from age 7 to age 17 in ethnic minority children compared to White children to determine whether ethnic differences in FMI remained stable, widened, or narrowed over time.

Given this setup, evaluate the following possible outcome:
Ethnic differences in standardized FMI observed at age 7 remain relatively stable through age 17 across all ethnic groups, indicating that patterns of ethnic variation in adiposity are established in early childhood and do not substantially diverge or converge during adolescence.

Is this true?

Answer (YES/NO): YES